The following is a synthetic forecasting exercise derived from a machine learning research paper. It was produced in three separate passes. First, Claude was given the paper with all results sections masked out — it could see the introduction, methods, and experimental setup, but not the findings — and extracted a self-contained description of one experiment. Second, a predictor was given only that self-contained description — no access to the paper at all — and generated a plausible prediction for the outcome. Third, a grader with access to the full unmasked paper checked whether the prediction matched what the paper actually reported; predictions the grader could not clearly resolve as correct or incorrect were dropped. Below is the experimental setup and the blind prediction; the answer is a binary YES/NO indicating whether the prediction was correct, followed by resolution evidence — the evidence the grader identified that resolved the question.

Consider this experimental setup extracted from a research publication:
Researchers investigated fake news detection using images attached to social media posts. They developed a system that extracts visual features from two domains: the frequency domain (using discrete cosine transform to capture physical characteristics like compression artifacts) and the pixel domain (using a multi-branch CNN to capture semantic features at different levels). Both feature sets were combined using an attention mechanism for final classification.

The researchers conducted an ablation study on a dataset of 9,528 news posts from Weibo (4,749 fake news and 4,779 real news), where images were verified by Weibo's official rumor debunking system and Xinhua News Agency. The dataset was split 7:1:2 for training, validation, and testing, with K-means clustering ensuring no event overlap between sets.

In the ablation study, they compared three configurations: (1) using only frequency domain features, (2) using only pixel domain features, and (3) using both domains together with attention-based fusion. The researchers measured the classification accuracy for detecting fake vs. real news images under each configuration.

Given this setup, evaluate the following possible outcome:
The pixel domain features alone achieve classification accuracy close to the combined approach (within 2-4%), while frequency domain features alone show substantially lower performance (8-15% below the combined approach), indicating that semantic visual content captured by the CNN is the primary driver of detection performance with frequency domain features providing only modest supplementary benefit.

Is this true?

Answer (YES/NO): NO